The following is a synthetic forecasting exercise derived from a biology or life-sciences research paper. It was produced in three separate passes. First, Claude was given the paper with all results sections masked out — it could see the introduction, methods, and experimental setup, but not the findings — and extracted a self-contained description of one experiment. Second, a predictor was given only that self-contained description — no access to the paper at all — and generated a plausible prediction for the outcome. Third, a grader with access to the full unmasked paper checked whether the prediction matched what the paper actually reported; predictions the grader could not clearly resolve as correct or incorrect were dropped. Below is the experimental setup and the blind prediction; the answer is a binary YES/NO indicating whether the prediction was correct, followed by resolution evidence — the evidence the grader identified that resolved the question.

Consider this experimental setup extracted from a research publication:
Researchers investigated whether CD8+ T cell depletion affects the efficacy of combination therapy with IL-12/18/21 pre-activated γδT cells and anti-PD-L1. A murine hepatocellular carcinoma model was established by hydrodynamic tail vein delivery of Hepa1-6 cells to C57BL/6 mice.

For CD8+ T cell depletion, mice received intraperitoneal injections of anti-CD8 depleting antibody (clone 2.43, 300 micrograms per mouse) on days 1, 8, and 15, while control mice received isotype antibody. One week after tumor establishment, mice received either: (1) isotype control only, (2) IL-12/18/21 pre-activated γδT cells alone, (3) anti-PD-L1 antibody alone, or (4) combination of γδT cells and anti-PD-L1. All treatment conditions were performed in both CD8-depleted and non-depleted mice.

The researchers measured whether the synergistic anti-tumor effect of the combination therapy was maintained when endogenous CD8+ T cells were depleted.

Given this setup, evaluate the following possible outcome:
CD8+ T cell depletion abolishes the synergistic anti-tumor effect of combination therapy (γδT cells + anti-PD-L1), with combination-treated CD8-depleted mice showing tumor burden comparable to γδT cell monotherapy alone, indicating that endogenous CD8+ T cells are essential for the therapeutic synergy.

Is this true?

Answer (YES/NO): NO